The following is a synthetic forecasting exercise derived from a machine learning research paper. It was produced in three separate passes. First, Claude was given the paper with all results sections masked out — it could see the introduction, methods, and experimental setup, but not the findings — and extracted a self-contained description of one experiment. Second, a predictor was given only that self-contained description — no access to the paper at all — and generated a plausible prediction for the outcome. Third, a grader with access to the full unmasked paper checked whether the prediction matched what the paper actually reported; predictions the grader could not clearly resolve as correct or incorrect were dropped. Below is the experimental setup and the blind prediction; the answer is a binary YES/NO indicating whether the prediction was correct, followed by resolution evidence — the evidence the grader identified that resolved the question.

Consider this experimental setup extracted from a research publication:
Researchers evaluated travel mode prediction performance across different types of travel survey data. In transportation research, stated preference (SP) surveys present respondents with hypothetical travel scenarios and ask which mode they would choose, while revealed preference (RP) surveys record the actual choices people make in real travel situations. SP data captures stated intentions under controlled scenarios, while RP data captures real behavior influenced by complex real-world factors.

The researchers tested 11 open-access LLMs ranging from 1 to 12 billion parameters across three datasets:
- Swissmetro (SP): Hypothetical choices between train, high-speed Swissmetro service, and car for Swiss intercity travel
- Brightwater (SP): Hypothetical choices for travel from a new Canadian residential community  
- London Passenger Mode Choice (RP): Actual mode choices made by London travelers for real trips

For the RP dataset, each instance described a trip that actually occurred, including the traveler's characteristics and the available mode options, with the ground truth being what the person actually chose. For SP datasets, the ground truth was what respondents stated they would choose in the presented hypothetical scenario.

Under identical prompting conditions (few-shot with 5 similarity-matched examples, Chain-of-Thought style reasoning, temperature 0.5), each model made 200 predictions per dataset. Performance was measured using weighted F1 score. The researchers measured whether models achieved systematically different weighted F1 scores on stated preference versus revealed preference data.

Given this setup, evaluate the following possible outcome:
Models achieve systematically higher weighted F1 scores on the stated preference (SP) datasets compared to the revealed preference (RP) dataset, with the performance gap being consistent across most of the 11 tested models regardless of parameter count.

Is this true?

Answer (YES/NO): NO